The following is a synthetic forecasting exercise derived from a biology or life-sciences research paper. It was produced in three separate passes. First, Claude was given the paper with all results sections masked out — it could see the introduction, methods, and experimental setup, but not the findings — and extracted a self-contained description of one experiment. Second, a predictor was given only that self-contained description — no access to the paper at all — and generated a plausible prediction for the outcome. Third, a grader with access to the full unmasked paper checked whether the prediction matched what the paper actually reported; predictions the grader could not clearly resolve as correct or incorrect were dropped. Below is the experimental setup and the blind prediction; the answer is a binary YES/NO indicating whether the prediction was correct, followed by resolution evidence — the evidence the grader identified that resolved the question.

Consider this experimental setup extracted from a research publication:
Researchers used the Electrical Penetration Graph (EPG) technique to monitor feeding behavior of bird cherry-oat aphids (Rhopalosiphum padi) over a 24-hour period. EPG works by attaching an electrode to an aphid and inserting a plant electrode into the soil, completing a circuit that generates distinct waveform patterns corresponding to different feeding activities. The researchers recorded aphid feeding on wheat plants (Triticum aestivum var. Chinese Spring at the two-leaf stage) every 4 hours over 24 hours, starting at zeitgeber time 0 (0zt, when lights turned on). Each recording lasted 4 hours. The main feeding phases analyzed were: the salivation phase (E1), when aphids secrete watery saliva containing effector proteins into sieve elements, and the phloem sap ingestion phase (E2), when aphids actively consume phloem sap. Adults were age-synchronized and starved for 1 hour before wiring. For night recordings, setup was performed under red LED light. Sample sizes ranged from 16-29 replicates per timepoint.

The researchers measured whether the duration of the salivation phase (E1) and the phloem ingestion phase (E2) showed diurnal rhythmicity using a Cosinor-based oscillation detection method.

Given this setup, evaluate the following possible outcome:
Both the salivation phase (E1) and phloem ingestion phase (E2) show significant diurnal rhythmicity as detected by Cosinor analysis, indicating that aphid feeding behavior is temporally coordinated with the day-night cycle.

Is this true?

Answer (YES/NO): NO